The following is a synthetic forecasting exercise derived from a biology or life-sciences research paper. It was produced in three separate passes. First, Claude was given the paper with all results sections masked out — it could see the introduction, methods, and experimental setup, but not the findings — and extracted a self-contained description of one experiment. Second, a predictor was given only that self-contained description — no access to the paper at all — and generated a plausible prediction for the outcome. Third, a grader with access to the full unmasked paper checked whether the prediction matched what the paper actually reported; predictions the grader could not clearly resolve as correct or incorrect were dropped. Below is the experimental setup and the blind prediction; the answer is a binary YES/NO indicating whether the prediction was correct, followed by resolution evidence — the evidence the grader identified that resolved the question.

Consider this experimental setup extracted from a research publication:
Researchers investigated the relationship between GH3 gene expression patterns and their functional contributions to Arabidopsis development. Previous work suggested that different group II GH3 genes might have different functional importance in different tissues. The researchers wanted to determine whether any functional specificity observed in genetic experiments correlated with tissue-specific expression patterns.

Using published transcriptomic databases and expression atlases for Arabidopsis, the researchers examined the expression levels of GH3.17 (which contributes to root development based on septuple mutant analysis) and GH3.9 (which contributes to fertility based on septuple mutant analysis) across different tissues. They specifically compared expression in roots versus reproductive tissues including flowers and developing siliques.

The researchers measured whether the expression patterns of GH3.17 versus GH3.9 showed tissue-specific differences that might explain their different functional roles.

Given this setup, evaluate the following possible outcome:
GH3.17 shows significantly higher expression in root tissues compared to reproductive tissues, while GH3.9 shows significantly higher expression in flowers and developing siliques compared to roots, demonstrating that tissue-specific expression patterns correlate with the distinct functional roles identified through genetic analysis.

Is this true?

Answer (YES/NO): YES